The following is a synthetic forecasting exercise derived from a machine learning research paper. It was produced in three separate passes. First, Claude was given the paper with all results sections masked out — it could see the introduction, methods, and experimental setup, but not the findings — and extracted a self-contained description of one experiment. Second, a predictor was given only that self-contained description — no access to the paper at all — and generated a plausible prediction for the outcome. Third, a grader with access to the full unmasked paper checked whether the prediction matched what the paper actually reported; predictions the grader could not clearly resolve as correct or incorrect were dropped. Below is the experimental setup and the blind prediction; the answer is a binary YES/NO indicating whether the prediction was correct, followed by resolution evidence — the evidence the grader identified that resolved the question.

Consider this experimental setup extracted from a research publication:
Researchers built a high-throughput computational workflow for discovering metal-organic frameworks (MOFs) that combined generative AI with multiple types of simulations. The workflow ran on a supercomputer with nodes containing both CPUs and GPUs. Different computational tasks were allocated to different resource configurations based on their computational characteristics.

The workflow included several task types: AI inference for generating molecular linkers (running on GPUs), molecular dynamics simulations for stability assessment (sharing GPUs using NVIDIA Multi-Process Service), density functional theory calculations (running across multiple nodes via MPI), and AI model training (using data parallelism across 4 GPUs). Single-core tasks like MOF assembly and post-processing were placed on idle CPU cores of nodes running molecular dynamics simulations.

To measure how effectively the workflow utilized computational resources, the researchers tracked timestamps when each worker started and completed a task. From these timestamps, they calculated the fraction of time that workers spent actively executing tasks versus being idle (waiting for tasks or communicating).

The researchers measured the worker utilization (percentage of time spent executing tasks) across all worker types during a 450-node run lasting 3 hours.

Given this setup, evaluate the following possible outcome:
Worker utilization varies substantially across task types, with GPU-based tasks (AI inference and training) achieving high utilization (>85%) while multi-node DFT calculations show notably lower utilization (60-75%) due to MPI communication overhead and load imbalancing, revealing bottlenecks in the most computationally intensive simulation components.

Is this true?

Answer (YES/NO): NO